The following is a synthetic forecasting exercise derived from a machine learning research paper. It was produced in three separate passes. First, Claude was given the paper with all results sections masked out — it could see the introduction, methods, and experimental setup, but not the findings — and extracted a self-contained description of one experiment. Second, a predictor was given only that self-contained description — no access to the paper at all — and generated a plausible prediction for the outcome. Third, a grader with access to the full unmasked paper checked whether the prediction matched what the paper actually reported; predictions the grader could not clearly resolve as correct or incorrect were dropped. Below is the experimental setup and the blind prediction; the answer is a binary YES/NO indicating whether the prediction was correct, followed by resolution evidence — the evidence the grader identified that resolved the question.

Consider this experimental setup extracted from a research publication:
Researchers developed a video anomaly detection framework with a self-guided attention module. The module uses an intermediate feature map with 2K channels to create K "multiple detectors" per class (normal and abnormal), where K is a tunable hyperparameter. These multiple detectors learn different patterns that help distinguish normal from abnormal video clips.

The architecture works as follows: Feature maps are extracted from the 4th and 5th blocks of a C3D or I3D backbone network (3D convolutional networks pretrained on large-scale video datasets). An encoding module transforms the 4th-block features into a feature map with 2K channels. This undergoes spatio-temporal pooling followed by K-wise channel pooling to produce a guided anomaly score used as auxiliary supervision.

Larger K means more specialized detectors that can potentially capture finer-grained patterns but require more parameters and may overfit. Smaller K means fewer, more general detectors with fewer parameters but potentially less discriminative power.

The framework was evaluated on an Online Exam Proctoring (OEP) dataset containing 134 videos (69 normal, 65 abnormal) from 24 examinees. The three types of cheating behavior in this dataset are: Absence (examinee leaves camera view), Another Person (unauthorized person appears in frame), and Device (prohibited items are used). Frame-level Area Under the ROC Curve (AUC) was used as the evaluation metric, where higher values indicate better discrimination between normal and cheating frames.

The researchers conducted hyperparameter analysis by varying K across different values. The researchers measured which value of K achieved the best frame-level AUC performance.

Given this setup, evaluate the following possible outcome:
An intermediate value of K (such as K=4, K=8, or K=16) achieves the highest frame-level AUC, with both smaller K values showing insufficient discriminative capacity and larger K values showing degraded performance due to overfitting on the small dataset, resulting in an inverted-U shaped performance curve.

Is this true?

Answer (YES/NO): NO